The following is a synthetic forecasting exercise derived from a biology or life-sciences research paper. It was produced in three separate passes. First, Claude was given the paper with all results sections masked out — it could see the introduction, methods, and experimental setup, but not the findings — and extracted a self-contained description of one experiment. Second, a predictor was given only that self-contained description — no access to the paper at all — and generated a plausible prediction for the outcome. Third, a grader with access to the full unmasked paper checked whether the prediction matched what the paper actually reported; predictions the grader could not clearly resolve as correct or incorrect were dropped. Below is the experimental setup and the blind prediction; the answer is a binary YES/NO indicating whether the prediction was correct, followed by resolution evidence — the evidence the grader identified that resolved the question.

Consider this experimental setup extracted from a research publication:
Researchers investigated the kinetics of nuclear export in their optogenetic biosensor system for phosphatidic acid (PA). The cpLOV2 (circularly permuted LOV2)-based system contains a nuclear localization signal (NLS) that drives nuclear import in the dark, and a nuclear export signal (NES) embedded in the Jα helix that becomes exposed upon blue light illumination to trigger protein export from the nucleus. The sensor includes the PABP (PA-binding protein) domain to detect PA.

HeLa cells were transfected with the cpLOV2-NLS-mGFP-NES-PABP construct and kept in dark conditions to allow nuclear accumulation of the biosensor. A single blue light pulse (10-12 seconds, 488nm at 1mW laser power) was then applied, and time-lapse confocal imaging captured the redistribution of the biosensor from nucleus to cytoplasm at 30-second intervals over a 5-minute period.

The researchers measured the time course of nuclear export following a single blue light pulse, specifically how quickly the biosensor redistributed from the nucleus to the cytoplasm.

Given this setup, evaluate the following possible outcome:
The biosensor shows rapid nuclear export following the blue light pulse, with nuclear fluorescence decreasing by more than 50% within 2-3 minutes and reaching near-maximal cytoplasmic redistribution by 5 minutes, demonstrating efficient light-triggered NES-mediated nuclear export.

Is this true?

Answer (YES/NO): NO